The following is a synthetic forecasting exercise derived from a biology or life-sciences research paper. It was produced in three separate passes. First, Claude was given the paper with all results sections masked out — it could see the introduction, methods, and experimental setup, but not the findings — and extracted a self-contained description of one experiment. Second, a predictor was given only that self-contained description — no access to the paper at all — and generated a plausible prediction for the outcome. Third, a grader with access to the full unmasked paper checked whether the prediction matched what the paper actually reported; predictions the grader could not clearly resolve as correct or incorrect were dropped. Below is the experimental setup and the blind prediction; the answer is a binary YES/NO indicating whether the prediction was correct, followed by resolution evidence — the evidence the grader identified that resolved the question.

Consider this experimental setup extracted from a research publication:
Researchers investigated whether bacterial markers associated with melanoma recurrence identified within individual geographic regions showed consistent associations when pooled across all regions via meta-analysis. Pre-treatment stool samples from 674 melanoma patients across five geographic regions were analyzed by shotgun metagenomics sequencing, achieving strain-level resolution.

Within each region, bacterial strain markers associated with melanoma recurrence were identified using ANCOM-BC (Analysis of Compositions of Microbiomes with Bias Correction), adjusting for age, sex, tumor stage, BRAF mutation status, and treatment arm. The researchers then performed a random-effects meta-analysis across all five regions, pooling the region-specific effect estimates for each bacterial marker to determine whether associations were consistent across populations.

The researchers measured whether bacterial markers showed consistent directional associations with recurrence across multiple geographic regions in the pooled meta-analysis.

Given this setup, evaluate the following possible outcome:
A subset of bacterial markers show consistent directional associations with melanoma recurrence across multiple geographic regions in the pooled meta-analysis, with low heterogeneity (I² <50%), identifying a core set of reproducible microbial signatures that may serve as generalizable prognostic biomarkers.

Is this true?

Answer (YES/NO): NO